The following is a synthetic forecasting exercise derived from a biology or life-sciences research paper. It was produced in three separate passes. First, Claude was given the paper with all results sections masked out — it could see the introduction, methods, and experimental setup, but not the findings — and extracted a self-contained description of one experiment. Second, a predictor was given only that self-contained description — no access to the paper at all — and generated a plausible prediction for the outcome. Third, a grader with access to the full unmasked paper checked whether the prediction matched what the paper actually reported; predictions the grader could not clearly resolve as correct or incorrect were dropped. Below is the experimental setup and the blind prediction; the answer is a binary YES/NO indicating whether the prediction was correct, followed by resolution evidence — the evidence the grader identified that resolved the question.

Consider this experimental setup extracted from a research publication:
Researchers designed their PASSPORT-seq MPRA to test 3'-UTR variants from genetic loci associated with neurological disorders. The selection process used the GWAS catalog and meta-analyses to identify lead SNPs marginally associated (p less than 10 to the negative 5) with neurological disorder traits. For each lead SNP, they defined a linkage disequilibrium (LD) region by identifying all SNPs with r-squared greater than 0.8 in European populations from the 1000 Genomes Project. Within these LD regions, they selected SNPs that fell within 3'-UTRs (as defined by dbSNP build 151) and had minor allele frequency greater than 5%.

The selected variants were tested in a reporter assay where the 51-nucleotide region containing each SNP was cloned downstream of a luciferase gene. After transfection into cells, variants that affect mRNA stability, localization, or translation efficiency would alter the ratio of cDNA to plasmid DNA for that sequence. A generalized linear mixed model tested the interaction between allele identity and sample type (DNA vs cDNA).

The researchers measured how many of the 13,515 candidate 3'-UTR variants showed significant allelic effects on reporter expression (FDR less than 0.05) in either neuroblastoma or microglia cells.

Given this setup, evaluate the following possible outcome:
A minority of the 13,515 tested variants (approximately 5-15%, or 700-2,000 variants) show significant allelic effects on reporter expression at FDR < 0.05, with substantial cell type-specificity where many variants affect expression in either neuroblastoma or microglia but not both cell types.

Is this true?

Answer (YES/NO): YES